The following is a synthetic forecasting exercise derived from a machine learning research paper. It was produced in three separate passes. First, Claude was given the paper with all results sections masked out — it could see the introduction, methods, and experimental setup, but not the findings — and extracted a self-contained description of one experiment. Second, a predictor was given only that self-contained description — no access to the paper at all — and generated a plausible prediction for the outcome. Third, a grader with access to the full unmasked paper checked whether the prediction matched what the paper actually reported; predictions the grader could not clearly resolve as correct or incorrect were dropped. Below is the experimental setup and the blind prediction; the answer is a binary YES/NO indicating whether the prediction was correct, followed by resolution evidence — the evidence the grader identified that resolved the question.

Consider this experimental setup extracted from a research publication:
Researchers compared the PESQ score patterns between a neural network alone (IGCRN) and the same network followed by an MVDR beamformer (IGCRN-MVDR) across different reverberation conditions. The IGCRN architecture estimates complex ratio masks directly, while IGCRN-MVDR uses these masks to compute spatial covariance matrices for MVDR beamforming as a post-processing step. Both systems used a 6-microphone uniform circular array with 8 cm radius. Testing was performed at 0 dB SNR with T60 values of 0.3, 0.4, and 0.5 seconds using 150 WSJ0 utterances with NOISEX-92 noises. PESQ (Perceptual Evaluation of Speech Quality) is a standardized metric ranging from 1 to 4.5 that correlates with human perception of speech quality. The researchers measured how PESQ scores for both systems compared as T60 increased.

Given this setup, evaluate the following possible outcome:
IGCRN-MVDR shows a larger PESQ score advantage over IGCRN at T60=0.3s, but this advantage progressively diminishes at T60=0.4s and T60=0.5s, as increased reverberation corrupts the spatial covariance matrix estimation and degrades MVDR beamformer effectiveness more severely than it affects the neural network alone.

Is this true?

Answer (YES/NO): NO